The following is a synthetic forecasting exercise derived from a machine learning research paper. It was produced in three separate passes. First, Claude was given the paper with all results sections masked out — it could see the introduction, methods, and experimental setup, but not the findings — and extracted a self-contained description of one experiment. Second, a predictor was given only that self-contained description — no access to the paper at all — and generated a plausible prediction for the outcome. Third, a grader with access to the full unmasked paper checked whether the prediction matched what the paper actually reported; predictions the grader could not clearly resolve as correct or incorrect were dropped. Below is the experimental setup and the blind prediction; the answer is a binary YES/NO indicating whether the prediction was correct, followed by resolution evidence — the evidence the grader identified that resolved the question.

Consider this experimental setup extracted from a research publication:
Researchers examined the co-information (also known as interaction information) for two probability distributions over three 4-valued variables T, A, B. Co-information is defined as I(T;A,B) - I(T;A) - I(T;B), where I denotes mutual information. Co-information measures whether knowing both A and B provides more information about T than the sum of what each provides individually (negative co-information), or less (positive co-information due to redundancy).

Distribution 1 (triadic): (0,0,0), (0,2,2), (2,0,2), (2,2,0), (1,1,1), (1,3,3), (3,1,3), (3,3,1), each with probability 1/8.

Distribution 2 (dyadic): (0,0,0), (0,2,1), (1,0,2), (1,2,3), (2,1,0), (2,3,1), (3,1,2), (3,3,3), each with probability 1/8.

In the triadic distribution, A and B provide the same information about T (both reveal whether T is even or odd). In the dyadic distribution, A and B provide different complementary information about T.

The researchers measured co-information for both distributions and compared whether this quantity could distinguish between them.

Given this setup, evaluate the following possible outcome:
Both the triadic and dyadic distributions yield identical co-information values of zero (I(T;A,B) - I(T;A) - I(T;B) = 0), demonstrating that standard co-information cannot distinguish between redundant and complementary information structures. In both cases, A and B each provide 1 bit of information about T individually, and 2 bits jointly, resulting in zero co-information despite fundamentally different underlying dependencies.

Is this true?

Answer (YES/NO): YES